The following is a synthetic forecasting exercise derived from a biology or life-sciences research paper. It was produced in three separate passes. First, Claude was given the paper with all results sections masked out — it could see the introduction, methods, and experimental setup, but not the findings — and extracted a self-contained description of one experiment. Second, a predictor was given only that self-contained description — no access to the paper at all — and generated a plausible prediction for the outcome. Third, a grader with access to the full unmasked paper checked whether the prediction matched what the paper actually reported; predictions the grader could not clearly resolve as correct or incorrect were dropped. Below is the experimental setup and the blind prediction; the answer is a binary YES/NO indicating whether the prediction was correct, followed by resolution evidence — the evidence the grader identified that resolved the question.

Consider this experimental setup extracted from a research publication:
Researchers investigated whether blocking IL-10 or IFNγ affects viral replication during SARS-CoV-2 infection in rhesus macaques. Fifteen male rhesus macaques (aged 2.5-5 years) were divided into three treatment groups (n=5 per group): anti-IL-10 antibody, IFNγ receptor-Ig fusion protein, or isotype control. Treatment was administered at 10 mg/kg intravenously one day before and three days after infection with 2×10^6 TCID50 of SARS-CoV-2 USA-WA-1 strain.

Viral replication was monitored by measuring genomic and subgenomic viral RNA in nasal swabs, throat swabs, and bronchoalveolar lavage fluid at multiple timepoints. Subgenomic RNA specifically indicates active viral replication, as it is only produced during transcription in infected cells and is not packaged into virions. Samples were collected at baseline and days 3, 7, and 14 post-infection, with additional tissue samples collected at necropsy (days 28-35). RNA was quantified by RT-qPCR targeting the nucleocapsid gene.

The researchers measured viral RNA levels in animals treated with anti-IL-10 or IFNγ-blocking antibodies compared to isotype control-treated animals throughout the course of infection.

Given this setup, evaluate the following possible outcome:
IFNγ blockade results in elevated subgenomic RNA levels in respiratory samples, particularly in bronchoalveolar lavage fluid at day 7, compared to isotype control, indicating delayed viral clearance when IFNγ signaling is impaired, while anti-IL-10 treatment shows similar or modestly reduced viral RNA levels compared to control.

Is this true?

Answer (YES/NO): NO